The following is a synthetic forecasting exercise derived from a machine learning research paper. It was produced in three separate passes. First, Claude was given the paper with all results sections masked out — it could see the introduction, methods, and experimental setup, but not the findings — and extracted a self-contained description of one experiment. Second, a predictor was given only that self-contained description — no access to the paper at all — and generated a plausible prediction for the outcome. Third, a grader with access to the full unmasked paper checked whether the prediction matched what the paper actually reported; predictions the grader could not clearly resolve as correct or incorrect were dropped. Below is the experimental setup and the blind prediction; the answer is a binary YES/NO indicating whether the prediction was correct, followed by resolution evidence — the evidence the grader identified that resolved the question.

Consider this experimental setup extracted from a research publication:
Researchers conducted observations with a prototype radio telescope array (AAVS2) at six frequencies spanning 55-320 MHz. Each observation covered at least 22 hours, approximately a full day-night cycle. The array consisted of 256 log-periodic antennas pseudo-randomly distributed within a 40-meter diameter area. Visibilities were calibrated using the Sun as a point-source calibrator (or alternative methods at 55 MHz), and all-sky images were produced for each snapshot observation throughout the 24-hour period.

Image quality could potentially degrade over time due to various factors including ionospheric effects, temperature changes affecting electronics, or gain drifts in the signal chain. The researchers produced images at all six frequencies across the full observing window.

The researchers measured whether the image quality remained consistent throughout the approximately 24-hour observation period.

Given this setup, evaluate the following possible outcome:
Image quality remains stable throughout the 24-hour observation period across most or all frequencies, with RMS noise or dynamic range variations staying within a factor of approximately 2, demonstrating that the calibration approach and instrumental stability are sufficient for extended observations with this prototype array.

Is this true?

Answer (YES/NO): YES